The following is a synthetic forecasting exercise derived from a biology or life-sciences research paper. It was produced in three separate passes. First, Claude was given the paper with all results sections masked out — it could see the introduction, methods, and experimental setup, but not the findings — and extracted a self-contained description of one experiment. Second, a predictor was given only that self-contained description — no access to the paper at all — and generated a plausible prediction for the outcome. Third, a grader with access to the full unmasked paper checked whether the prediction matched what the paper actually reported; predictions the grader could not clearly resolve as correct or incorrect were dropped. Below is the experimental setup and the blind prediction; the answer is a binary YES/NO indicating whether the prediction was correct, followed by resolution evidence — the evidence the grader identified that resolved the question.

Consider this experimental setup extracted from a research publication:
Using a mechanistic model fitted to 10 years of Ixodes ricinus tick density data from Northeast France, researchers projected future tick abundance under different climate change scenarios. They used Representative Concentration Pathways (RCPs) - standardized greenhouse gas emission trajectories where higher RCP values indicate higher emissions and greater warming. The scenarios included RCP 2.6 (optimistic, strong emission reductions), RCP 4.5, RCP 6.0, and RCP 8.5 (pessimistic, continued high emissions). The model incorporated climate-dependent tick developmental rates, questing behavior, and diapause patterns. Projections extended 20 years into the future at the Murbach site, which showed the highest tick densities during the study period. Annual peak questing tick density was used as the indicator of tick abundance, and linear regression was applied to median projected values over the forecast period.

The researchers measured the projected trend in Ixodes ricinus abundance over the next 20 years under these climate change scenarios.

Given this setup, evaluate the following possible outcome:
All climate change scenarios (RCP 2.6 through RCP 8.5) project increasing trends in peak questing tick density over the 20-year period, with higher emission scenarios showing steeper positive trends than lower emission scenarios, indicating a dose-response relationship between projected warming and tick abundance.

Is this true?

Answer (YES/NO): NO